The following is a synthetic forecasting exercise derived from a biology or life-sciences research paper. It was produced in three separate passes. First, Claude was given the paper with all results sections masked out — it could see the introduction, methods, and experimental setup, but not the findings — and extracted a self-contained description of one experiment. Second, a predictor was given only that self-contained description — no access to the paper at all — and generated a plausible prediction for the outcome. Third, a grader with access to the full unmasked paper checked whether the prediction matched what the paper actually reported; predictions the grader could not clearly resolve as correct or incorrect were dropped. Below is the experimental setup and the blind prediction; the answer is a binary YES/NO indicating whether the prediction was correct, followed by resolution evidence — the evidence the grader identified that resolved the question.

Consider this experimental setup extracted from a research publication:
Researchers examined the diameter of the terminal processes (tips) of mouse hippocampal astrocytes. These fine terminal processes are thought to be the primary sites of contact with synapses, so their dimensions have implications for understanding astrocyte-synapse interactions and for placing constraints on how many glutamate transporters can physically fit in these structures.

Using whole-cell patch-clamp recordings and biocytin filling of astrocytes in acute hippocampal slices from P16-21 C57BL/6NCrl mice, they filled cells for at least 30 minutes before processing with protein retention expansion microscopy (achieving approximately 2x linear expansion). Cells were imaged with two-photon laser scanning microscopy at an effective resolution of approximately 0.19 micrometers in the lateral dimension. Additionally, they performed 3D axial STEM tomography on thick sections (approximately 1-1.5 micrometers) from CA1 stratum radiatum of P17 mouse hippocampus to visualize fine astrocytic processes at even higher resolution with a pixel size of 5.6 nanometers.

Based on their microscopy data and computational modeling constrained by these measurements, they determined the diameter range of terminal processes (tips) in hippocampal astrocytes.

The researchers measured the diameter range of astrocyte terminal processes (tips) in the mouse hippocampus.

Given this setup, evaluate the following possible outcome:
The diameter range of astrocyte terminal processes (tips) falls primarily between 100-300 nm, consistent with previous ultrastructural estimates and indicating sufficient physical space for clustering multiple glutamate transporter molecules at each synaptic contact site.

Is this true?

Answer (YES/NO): NO